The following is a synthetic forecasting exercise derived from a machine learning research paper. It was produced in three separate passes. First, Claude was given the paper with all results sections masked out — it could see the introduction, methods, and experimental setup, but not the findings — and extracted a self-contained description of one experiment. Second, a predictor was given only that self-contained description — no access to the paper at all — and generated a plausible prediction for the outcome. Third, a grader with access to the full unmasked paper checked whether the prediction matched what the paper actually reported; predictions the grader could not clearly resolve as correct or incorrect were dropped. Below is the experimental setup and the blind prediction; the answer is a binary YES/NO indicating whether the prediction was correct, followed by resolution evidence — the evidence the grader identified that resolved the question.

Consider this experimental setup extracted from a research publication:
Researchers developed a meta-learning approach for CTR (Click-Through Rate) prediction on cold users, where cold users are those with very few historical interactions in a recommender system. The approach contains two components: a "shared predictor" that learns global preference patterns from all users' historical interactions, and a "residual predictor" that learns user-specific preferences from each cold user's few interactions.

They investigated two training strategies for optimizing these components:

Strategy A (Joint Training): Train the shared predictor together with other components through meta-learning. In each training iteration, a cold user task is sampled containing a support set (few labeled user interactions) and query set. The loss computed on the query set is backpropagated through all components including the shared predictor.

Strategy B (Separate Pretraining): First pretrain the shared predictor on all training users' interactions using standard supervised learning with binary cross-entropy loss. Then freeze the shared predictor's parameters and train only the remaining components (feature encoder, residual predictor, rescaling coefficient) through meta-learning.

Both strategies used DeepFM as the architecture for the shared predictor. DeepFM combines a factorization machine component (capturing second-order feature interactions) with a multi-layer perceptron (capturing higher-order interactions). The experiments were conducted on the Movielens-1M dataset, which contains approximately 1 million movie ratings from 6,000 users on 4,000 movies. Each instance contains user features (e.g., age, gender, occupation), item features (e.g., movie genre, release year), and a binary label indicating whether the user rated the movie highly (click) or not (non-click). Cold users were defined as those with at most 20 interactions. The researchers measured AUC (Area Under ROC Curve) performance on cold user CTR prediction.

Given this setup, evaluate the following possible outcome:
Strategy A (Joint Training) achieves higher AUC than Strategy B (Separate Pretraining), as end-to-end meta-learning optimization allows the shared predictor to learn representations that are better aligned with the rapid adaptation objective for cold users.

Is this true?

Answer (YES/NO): NO